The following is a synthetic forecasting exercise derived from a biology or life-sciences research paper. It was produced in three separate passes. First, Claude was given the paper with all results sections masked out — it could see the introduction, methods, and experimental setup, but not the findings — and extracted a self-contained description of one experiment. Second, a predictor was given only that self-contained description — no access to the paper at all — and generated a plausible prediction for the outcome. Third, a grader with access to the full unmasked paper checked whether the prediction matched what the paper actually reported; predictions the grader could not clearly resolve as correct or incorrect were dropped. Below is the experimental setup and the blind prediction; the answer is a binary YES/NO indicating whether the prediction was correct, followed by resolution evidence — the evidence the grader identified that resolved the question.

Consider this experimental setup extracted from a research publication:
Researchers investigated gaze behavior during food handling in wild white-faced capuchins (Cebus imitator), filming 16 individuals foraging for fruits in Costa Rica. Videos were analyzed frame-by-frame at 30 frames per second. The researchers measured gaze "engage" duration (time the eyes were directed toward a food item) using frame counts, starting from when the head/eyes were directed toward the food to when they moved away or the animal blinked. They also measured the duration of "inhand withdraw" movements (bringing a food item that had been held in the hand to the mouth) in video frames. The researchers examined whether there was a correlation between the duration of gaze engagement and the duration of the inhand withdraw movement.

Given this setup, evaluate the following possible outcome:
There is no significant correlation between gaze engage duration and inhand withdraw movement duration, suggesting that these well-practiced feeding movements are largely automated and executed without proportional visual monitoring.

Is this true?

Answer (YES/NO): NO